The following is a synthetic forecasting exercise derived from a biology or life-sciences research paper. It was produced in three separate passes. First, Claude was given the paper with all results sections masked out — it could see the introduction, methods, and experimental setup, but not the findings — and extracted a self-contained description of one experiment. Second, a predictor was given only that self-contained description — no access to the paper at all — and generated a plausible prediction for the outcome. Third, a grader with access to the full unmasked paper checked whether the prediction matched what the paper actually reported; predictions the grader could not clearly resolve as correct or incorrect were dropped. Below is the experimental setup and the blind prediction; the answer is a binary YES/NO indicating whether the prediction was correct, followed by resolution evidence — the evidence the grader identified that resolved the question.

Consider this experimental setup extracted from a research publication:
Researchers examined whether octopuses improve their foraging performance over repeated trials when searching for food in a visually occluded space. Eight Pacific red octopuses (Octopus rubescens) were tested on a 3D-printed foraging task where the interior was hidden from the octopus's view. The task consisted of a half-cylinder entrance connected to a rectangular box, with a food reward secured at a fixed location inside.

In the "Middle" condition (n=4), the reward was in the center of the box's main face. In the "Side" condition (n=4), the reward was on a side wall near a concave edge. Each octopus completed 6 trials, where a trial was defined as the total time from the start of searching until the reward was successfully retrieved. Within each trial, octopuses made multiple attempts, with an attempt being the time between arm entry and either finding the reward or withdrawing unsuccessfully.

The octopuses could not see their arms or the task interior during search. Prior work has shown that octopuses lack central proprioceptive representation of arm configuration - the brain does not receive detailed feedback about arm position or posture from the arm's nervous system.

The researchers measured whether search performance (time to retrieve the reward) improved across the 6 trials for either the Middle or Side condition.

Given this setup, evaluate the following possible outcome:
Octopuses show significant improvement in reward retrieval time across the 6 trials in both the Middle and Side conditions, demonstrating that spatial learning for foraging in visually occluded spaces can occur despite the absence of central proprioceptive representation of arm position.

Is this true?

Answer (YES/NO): NO